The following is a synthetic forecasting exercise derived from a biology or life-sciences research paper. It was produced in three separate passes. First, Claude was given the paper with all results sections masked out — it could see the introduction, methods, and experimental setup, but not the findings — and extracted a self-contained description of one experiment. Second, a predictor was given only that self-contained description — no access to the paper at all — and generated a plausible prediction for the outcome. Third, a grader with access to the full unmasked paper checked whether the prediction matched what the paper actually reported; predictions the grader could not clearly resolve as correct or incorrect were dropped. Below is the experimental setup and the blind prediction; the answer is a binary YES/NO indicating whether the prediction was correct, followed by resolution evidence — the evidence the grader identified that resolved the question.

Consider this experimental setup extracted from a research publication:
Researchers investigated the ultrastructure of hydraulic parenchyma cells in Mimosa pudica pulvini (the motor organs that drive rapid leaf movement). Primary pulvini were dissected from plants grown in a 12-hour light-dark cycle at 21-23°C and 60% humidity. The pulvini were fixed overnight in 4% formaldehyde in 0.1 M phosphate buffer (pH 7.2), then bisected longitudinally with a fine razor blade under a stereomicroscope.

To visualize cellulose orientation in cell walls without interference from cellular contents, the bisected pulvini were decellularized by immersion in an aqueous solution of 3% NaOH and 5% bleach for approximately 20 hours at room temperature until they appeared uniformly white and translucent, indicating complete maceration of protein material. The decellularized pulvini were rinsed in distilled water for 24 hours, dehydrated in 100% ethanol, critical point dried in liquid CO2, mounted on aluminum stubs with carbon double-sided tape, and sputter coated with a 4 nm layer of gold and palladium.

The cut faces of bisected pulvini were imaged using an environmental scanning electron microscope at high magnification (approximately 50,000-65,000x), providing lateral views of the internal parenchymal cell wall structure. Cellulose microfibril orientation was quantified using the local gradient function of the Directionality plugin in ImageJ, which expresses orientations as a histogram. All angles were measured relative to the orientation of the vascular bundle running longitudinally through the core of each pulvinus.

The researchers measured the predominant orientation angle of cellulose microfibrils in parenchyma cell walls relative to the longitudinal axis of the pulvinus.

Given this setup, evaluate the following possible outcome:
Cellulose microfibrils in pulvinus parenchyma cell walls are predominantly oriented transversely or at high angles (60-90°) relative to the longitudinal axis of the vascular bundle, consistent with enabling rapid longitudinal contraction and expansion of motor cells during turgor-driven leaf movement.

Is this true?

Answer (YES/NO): YES